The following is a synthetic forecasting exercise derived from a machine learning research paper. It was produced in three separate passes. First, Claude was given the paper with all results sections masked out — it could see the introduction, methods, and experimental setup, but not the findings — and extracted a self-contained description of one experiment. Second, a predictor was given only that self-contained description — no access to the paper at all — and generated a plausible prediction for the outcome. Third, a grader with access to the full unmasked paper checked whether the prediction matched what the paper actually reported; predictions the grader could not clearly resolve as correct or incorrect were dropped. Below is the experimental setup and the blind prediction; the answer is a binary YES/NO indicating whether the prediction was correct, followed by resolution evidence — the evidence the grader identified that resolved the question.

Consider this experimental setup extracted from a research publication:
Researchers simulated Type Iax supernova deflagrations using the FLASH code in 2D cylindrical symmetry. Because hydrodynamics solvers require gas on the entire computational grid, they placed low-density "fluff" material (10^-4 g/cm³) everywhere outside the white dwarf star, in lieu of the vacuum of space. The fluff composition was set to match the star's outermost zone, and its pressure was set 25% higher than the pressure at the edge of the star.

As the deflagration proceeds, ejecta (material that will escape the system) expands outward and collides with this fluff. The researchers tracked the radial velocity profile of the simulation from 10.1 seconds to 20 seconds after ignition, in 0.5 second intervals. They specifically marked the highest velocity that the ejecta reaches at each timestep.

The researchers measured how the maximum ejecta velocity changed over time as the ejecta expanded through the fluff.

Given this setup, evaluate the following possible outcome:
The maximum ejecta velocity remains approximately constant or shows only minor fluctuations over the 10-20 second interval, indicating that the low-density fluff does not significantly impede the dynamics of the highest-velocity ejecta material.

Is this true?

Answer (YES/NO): NO